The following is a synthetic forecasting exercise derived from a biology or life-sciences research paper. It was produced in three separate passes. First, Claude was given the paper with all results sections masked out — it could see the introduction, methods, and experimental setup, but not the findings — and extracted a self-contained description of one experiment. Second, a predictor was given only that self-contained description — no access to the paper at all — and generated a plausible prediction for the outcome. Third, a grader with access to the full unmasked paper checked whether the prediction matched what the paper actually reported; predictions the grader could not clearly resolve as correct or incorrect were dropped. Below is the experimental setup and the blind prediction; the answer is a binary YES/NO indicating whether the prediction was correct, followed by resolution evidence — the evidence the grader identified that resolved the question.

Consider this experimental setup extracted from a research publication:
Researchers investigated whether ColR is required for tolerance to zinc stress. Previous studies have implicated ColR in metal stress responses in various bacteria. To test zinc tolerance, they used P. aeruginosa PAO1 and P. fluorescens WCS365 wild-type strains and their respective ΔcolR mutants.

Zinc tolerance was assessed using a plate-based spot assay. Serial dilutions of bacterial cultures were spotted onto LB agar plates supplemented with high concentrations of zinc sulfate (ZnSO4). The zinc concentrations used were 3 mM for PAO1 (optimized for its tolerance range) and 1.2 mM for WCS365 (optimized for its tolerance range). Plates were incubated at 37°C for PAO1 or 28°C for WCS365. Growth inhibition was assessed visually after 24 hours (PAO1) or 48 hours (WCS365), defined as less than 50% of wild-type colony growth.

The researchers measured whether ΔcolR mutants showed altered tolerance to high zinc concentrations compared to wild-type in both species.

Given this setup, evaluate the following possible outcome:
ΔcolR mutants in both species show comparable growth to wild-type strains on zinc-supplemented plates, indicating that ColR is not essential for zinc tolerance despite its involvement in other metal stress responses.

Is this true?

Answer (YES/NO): NO